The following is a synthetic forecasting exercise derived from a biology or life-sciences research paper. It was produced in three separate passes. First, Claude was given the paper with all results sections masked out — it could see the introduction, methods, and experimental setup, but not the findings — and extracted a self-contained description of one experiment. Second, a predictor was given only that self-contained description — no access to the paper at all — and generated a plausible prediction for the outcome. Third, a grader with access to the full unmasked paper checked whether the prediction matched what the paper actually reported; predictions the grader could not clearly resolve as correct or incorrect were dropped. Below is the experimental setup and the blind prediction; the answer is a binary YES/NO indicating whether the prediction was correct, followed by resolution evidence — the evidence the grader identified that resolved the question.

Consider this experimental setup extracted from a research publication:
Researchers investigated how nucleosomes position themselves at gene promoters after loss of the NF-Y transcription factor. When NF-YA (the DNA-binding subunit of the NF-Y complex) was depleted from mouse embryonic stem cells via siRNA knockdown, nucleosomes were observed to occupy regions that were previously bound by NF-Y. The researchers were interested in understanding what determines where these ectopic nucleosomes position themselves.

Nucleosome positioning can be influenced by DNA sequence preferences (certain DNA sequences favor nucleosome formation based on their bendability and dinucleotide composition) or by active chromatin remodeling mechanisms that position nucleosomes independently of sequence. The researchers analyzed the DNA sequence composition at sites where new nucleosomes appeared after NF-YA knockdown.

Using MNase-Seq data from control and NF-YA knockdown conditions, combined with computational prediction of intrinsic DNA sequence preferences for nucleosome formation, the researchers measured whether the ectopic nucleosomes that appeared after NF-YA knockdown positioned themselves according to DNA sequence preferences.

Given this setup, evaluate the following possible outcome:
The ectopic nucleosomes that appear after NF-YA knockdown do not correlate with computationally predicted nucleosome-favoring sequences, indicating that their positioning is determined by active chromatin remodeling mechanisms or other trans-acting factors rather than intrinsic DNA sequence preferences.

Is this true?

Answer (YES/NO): NO